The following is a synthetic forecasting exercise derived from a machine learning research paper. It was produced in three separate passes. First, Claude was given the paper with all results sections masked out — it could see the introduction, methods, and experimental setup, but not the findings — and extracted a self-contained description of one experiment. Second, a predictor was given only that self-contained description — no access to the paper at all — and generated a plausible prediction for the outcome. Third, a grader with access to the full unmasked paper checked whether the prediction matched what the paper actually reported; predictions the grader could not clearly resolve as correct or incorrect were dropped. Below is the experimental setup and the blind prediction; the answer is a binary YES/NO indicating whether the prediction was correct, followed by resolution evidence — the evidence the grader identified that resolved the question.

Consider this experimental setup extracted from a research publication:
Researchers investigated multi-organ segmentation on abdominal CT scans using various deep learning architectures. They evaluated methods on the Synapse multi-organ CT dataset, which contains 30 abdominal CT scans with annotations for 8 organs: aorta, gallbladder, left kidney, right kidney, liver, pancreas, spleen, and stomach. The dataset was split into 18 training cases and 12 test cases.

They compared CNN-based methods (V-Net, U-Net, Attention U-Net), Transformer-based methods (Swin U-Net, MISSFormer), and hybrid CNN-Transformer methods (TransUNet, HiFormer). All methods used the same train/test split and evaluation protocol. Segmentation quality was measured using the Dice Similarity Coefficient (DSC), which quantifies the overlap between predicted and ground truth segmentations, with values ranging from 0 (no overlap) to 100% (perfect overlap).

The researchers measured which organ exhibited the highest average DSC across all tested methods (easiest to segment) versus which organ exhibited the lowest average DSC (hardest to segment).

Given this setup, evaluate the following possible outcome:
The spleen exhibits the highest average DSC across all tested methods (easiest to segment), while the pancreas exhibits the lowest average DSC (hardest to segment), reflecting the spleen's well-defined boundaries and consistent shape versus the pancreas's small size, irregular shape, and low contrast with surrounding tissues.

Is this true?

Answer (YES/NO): NO